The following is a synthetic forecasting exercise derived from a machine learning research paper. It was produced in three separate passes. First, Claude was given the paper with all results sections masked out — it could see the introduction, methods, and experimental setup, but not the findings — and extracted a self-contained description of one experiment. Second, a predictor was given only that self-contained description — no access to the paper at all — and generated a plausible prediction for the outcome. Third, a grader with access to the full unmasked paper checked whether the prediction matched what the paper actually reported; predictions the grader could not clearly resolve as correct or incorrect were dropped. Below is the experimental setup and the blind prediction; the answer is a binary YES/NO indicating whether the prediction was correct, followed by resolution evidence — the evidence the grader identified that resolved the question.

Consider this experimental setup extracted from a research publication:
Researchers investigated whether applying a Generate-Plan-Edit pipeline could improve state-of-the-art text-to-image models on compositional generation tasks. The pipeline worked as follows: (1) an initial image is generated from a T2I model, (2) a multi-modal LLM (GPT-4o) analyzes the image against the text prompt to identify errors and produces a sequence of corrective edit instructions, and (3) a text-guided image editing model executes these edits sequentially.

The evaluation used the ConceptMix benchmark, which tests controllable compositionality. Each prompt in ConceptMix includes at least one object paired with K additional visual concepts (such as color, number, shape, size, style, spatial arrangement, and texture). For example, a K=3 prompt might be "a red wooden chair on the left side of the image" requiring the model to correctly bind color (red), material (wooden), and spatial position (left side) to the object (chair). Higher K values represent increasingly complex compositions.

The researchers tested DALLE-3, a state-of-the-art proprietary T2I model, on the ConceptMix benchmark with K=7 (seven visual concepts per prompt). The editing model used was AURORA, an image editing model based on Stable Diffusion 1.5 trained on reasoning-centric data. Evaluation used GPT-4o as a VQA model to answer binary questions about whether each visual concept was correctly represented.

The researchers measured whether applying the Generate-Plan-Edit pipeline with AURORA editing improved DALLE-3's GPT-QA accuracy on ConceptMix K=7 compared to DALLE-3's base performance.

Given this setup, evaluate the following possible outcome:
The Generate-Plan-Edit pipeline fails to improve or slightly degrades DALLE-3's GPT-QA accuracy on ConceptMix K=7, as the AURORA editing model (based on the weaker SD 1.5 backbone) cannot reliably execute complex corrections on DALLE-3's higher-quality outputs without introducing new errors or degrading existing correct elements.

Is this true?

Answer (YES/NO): YES